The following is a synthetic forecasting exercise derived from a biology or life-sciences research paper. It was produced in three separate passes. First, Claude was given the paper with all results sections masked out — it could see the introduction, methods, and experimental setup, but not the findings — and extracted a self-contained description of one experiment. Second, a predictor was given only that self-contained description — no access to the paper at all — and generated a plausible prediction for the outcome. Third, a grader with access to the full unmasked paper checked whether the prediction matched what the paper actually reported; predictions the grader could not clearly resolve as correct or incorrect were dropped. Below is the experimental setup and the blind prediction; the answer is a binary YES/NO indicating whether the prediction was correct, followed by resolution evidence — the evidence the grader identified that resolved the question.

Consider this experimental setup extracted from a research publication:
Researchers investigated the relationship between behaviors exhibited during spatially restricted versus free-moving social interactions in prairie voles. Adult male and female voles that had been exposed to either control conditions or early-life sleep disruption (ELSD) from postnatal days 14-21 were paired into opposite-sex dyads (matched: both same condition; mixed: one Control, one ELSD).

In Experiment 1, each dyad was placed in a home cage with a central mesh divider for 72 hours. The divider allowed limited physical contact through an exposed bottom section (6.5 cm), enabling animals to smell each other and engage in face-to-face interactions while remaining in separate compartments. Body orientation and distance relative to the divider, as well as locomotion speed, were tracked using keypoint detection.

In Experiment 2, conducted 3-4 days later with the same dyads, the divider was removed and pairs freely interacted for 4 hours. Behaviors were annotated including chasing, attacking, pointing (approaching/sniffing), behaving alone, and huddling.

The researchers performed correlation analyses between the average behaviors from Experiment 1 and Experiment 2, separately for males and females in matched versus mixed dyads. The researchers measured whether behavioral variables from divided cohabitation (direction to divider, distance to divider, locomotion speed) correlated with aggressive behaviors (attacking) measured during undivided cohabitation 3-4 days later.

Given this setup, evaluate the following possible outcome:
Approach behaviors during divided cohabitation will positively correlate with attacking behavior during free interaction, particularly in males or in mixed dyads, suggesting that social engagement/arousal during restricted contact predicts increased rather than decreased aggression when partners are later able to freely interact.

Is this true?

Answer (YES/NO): NO